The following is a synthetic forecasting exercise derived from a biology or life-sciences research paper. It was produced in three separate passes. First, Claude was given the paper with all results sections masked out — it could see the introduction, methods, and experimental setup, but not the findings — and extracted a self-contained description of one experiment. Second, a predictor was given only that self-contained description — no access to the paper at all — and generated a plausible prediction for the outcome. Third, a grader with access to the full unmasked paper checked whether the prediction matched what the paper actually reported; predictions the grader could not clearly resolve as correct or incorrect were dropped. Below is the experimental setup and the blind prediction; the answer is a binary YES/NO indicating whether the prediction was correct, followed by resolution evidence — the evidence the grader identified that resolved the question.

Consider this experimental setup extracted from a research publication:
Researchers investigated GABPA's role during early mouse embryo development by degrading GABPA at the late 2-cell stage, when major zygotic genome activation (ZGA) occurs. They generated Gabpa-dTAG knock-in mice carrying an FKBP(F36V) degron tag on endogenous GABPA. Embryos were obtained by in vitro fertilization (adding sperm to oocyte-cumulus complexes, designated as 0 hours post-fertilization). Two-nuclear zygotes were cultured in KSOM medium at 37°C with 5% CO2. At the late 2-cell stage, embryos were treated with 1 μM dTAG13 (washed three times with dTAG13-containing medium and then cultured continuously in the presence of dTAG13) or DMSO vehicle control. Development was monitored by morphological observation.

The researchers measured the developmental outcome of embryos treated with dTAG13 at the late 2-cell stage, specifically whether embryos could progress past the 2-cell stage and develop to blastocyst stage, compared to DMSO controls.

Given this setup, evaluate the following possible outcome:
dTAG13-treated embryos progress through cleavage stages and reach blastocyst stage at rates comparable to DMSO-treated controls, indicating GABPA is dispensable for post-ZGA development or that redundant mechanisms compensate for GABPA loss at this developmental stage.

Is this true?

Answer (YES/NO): NO